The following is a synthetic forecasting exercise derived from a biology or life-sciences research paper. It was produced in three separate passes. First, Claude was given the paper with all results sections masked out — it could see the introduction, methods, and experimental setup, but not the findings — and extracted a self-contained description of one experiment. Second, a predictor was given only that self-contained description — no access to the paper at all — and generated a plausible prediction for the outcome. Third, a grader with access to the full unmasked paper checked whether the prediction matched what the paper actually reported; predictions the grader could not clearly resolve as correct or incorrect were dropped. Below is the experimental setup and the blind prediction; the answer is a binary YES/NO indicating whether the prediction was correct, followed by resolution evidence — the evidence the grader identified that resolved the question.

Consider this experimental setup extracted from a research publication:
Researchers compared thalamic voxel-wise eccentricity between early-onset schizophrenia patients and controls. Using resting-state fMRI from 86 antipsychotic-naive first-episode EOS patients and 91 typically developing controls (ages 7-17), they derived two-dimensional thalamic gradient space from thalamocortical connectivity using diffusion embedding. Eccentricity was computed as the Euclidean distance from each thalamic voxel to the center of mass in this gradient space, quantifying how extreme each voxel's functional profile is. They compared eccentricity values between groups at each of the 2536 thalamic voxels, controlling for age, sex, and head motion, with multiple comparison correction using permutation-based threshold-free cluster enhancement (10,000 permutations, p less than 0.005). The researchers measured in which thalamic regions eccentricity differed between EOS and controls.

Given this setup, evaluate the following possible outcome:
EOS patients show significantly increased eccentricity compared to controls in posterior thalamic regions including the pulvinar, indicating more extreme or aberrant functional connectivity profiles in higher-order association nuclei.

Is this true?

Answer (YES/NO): NO